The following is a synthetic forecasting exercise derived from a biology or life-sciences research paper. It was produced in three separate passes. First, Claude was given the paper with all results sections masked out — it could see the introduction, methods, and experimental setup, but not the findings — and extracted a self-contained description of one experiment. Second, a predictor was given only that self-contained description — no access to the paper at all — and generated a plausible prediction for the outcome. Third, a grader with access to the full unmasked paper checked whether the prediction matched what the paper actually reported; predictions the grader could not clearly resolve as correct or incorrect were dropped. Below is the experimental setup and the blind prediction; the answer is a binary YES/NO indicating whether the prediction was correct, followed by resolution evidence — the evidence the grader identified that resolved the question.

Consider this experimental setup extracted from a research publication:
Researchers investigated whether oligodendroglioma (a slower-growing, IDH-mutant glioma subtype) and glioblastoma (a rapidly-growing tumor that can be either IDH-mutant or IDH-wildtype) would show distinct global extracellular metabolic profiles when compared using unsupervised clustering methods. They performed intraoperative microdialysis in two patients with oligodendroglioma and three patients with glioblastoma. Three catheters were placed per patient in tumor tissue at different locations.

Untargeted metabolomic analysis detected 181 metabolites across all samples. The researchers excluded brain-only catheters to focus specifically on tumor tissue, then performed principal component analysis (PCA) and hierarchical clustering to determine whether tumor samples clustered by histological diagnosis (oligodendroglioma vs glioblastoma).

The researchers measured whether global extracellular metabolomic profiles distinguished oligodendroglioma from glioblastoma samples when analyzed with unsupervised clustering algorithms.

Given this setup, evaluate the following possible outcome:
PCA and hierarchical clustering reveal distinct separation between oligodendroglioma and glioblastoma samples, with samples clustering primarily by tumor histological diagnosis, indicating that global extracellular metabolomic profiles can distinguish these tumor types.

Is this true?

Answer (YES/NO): NO